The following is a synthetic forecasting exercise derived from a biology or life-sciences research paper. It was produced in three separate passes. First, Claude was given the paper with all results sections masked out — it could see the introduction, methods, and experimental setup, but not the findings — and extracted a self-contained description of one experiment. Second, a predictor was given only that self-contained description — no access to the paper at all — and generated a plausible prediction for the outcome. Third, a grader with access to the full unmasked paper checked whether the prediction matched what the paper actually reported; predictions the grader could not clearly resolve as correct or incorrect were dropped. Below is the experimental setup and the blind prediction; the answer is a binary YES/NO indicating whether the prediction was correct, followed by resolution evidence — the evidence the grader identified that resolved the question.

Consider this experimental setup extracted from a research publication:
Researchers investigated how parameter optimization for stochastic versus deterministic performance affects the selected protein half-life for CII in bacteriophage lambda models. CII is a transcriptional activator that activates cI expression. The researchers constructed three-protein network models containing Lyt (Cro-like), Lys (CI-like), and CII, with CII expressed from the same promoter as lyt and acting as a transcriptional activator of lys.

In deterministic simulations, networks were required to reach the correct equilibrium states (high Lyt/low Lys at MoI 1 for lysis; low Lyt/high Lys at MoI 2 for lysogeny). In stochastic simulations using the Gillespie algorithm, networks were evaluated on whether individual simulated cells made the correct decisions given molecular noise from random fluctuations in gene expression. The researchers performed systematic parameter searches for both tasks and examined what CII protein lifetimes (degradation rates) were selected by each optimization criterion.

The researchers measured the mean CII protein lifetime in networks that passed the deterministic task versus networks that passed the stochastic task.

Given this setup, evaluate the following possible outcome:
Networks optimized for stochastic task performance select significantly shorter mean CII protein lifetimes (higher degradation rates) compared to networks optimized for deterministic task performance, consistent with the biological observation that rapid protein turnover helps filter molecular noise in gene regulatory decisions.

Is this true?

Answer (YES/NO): YES